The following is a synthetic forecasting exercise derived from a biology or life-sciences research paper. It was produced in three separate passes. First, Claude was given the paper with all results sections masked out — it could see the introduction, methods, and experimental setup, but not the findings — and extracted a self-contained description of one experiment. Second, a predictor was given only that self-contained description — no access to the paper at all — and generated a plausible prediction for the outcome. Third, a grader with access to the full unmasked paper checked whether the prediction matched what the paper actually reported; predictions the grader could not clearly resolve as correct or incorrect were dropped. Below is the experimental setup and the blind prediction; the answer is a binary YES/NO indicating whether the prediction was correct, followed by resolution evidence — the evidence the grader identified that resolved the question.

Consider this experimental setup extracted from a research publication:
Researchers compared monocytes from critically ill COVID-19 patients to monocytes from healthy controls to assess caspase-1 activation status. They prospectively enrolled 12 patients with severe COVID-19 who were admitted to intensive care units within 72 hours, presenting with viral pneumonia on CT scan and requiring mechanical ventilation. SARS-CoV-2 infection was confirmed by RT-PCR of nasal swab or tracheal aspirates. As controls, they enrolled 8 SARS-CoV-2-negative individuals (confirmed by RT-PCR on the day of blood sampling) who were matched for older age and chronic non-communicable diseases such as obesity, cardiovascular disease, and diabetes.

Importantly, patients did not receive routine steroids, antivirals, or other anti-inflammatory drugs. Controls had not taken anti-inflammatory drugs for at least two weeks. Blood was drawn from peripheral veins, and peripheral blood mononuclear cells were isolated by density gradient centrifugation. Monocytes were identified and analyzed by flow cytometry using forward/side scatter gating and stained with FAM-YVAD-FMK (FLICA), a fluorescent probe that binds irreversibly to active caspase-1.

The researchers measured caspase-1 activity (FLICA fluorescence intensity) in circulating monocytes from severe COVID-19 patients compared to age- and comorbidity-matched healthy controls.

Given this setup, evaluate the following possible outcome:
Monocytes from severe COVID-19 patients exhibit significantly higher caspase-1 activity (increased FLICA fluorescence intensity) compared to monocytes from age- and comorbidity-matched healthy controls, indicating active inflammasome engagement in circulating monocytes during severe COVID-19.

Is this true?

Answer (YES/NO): YES